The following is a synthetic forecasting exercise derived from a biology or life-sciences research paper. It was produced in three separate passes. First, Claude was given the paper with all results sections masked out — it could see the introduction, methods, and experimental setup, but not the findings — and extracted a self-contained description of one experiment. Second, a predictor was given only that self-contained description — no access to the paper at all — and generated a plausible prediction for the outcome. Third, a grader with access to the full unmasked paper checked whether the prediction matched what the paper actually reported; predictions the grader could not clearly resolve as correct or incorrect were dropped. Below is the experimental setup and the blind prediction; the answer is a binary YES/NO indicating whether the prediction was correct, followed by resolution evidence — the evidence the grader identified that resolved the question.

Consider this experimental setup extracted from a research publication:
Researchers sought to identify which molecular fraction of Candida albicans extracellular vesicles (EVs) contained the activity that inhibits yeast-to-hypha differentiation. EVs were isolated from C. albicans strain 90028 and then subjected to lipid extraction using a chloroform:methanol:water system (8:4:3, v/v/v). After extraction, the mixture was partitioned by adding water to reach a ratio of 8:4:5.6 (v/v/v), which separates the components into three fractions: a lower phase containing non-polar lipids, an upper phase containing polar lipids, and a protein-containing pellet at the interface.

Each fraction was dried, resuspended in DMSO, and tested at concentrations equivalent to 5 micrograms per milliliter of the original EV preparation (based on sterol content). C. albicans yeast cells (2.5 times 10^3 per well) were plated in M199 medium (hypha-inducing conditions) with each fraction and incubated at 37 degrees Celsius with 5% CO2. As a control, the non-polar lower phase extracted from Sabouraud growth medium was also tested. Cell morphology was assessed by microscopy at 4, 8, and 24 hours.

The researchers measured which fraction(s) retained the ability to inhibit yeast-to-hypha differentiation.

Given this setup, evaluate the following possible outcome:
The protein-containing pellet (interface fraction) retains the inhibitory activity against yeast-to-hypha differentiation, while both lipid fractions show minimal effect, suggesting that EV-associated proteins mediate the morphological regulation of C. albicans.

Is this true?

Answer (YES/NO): NO